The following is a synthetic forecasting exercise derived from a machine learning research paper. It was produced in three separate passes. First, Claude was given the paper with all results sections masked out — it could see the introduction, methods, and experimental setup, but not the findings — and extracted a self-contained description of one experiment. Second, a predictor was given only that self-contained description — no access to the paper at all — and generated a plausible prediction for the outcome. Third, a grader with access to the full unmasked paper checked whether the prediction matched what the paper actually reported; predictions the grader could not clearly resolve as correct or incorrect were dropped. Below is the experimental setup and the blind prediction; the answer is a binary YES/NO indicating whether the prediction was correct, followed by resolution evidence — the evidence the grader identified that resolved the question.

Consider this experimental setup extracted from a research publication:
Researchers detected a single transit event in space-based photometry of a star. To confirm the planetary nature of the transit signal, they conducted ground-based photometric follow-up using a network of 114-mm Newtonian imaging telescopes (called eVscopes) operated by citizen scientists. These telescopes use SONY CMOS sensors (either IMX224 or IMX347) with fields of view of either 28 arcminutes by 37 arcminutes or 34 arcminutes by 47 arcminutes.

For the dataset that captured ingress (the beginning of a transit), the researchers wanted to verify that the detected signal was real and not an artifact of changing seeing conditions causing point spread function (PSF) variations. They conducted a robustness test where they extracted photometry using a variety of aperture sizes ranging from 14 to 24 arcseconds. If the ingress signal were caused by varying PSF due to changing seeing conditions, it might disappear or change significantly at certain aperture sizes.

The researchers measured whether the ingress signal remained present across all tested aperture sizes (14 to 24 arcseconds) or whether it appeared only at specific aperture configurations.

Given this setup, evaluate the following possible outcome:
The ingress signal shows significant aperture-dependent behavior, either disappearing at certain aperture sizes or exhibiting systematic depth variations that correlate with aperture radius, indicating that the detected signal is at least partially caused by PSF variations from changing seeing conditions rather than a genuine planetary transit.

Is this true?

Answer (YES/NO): NO